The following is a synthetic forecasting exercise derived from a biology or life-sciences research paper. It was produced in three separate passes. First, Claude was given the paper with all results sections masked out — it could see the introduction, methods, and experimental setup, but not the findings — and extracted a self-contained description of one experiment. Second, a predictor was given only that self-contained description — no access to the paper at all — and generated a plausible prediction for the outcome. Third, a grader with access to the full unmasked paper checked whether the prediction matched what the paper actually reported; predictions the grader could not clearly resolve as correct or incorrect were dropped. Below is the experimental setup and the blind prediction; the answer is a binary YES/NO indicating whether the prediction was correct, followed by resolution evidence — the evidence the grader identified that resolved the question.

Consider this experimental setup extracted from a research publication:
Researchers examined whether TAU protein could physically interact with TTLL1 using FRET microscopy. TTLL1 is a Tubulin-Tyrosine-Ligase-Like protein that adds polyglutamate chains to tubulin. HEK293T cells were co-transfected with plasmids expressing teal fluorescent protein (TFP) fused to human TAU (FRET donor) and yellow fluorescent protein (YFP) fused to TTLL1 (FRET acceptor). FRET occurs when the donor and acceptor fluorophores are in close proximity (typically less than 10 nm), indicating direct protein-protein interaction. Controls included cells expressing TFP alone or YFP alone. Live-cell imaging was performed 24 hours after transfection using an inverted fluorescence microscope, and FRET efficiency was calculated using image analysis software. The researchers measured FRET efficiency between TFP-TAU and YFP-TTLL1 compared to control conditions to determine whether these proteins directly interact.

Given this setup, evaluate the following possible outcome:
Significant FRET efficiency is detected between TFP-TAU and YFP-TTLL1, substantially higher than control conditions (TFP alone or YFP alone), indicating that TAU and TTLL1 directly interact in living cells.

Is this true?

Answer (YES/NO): YES